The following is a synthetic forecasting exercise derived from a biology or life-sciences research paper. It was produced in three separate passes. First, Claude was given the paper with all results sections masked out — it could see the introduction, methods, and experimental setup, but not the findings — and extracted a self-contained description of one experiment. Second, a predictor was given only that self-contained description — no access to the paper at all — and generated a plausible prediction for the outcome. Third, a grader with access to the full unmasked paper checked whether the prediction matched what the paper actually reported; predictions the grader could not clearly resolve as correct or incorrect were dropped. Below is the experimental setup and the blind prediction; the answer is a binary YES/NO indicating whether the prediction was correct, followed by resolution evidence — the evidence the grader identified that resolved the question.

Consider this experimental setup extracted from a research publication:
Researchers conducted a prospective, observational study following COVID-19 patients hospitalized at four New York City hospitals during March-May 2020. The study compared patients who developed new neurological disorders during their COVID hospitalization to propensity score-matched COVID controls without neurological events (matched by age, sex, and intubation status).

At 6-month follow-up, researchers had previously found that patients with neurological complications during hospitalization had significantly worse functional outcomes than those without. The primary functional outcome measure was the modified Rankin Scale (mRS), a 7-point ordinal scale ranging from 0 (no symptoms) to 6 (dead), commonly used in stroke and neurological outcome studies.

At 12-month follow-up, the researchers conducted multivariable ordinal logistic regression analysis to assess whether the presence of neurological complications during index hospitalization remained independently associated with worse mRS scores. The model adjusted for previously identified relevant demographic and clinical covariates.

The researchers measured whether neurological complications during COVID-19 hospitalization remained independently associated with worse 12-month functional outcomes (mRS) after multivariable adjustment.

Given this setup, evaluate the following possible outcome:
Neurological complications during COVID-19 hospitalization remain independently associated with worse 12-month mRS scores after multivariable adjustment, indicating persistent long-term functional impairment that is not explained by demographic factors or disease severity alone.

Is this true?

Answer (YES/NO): NO